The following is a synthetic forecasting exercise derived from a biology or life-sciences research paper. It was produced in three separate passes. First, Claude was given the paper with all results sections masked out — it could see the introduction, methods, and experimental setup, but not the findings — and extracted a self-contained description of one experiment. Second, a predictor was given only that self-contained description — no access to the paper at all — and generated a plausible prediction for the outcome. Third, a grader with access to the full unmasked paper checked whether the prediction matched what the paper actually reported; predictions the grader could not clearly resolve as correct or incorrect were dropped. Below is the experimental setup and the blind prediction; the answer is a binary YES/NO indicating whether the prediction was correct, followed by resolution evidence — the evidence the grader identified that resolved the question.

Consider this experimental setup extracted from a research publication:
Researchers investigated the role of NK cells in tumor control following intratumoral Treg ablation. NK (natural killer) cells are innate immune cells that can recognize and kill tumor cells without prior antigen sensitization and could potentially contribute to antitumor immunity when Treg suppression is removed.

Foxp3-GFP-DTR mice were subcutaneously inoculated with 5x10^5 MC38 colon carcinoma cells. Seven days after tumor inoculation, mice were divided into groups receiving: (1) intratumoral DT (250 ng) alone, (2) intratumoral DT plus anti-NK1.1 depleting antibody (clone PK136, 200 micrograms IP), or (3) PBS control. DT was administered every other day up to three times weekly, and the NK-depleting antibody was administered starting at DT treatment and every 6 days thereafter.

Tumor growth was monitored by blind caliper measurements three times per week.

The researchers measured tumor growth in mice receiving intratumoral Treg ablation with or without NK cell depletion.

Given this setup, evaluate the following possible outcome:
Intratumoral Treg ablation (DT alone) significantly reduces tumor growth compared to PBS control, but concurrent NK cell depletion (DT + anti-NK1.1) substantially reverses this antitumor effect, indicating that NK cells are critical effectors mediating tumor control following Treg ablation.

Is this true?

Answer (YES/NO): NO